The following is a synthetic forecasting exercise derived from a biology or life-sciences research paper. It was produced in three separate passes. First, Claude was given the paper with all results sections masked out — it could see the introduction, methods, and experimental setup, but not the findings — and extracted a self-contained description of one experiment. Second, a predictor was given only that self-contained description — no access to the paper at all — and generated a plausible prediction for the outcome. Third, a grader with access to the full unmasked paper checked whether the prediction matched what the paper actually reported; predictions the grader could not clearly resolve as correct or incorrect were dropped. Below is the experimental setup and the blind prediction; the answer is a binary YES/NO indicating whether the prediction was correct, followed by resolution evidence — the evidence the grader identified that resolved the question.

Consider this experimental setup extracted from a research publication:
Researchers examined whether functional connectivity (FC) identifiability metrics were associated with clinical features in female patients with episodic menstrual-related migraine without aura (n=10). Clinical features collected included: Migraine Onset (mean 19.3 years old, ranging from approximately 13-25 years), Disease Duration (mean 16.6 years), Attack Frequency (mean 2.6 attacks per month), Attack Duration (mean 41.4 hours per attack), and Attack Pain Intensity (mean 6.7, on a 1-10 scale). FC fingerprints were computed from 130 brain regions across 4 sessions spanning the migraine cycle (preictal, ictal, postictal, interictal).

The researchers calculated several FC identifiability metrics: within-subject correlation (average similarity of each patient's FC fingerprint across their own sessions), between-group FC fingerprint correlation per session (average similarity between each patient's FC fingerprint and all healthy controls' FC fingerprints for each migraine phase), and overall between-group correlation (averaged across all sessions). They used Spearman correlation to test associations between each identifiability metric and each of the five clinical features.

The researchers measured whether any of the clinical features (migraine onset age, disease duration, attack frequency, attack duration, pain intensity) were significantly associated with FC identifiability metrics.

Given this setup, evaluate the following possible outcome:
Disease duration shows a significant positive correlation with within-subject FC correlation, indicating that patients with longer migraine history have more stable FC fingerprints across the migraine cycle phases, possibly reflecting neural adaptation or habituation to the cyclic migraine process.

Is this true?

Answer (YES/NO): NO